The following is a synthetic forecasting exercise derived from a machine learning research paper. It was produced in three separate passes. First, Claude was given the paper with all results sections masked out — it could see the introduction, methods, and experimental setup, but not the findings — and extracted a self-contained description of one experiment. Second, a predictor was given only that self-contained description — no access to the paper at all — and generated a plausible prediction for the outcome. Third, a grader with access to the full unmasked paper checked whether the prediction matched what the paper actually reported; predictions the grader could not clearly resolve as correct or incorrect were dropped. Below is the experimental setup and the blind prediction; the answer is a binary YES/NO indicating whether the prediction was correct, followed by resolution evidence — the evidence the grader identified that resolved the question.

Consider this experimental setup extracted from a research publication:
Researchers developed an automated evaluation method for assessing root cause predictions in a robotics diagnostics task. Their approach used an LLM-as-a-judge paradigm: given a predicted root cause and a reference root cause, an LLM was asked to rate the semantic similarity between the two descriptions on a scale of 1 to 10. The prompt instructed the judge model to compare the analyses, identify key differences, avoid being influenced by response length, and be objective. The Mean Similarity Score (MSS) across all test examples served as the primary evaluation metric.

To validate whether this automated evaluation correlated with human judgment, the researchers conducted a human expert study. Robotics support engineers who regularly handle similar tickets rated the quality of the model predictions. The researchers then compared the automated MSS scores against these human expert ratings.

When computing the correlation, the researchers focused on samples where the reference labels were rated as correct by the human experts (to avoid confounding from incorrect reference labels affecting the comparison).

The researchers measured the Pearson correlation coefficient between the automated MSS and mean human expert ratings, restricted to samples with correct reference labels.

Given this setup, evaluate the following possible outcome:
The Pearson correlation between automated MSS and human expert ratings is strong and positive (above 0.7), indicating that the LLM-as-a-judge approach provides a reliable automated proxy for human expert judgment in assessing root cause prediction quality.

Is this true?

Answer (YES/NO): NO